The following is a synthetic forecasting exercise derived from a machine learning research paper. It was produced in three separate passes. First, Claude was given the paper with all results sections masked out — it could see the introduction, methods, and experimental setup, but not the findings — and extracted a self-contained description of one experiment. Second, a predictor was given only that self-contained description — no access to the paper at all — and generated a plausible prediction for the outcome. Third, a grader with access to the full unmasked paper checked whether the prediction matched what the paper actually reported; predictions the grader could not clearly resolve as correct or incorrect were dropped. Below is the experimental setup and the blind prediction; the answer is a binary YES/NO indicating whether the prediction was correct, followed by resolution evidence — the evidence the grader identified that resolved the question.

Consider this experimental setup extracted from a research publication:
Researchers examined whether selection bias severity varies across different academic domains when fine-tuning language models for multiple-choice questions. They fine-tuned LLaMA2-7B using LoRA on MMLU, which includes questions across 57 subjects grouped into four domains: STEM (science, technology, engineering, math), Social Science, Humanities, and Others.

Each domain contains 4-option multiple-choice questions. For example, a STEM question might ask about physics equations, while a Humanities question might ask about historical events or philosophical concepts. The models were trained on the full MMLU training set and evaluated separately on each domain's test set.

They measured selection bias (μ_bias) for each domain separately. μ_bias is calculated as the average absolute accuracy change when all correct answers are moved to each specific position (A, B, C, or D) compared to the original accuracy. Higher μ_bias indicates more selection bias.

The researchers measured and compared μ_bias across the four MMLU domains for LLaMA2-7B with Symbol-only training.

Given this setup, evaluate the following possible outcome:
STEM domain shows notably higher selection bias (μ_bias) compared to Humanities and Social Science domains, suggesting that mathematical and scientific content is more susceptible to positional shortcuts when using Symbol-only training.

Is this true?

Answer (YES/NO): YES